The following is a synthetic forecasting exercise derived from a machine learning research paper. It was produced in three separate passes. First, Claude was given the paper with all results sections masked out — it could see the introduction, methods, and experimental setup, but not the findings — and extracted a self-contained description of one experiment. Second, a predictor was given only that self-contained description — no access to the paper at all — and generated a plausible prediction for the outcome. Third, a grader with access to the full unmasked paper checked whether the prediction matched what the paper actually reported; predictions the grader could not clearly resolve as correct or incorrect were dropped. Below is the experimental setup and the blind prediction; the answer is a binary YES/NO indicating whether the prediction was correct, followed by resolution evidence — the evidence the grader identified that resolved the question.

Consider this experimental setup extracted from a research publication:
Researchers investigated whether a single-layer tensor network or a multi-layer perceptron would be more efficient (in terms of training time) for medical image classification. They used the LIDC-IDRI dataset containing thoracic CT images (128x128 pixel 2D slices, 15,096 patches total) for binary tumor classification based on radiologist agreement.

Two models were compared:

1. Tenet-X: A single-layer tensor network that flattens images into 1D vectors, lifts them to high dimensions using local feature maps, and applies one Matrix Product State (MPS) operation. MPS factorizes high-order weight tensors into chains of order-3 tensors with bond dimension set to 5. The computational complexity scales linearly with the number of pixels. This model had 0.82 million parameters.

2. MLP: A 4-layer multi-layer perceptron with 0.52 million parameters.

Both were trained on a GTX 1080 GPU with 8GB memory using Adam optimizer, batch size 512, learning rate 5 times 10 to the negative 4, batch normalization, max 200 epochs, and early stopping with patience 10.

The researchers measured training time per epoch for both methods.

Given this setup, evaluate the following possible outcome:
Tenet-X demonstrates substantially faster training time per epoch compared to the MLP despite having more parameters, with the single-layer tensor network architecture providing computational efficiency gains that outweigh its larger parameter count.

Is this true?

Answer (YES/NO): NO